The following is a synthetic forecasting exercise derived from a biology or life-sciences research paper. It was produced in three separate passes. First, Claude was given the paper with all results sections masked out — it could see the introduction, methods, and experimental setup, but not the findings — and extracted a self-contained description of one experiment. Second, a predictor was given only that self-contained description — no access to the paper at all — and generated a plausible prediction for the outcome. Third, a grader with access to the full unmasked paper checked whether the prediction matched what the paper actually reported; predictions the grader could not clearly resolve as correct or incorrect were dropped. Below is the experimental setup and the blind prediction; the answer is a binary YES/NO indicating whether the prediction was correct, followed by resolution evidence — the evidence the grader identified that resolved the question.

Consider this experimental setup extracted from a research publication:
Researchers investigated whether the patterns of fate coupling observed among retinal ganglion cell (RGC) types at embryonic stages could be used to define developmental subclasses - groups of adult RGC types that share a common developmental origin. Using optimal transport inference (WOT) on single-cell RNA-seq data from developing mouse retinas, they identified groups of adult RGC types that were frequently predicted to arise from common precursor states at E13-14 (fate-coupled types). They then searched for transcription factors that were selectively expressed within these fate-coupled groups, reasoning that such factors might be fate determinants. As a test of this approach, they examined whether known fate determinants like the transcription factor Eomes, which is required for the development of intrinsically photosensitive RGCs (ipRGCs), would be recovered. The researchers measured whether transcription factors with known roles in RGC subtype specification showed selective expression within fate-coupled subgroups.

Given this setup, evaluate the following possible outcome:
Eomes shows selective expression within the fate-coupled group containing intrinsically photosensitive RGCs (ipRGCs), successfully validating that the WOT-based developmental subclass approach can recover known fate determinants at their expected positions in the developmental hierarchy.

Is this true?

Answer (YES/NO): YES